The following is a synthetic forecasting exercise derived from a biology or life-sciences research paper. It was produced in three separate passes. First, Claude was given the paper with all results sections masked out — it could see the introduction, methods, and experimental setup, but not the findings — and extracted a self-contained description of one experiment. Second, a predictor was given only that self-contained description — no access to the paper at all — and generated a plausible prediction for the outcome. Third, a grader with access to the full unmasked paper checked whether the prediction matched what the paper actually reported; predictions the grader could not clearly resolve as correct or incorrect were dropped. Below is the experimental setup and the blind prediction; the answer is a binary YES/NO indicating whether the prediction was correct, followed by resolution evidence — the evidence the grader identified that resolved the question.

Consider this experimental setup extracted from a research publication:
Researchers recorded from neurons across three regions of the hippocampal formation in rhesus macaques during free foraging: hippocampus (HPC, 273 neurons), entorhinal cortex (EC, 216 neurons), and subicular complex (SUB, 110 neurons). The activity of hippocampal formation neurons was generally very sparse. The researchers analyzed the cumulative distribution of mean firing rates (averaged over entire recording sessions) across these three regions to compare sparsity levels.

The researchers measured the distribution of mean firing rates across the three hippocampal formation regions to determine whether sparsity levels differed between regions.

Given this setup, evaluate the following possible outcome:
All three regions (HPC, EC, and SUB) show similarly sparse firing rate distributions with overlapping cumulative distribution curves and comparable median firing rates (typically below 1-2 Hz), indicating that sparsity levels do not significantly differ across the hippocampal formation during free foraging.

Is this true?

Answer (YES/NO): NO